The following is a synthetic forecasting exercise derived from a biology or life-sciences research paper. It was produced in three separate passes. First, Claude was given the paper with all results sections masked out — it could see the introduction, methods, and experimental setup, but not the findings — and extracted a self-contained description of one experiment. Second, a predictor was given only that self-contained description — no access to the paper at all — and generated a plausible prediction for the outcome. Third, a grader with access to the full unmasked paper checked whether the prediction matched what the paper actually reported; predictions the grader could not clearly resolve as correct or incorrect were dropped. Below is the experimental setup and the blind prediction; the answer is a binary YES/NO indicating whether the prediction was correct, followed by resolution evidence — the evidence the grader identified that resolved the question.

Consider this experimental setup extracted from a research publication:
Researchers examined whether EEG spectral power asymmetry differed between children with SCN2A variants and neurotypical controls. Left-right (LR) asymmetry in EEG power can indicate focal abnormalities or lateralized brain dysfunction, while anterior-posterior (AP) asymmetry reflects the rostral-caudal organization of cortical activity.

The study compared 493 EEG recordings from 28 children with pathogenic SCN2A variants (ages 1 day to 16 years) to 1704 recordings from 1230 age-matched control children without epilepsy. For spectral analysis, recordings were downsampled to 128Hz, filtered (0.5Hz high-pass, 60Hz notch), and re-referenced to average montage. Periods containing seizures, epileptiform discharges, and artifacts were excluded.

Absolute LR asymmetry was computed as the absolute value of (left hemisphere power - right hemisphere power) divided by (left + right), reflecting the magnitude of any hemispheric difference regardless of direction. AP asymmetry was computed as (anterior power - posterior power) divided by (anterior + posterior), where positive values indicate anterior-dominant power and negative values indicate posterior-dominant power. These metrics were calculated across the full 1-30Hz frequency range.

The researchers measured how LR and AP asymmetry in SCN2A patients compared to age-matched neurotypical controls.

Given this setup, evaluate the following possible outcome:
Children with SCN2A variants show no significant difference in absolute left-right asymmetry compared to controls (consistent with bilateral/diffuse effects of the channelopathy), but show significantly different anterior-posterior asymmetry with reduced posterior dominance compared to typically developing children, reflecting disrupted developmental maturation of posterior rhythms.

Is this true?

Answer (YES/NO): NO